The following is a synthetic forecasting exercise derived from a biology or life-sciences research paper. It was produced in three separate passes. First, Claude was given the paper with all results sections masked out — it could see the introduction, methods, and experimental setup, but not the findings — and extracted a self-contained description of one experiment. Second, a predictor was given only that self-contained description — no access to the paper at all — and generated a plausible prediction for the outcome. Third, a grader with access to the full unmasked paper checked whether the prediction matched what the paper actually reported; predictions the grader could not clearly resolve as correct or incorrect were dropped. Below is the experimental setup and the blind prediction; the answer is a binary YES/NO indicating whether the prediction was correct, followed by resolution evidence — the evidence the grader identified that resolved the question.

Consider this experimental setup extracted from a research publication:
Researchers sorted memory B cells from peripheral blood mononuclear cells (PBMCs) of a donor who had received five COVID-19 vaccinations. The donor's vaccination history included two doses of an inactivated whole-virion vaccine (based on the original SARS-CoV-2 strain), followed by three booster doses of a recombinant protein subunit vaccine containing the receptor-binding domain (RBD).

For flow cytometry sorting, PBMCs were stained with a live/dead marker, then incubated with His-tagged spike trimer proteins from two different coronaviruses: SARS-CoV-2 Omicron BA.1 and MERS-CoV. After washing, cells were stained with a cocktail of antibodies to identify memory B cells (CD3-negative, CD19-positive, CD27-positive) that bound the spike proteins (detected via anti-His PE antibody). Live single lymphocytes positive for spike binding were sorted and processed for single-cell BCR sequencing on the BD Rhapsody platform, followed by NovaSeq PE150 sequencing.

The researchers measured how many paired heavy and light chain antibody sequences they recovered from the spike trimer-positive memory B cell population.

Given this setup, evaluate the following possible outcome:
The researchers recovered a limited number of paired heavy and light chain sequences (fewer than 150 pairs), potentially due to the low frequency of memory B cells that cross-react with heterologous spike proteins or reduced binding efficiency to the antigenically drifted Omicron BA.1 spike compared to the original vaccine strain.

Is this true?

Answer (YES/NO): NO